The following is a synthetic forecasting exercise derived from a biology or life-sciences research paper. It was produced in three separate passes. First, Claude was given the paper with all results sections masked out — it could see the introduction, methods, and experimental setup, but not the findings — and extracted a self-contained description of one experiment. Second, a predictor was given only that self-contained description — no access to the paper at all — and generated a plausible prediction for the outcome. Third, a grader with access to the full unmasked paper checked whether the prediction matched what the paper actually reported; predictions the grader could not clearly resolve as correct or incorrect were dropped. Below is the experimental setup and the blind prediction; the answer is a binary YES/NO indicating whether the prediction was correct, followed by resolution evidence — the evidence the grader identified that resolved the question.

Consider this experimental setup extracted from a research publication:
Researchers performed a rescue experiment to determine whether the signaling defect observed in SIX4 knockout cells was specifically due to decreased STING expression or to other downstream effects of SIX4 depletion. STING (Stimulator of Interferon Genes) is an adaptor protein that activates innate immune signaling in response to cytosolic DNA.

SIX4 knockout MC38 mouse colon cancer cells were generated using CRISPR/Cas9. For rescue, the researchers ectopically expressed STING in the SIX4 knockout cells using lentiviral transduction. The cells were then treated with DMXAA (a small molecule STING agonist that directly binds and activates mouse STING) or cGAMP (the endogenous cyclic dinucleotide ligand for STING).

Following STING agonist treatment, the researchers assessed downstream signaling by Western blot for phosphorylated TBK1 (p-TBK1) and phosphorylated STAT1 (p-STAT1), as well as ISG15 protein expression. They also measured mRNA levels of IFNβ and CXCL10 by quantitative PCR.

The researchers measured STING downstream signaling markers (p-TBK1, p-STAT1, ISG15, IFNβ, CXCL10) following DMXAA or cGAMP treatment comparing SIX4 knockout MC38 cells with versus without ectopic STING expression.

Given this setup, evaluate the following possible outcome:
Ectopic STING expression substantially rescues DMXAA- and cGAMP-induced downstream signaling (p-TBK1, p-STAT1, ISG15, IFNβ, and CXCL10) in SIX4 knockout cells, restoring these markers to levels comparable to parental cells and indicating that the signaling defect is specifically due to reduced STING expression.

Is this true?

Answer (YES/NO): NO